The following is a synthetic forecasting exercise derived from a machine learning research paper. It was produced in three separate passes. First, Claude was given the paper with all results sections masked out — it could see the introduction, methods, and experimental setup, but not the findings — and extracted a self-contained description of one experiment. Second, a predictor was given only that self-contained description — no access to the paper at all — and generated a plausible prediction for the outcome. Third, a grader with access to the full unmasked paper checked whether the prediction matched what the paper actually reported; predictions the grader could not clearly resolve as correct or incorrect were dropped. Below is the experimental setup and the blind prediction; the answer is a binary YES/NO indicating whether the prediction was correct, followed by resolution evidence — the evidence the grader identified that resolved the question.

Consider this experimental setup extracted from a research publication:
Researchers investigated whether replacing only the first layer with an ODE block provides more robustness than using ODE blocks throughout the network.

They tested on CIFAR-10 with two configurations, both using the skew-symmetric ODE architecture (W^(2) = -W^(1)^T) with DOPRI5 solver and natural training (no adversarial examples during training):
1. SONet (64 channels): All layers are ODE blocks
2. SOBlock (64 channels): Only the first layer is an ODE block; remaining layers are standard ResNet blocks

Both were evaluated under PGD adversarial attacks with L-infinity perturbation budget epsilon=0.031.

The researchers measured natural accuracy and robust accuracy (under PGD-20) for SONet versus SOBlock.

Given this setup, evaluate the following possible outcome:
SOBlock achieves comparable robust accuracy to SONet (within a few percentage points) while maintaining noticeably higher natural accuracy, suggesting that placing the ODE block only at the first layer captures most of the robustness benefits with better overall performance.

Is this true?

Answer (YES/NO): YES